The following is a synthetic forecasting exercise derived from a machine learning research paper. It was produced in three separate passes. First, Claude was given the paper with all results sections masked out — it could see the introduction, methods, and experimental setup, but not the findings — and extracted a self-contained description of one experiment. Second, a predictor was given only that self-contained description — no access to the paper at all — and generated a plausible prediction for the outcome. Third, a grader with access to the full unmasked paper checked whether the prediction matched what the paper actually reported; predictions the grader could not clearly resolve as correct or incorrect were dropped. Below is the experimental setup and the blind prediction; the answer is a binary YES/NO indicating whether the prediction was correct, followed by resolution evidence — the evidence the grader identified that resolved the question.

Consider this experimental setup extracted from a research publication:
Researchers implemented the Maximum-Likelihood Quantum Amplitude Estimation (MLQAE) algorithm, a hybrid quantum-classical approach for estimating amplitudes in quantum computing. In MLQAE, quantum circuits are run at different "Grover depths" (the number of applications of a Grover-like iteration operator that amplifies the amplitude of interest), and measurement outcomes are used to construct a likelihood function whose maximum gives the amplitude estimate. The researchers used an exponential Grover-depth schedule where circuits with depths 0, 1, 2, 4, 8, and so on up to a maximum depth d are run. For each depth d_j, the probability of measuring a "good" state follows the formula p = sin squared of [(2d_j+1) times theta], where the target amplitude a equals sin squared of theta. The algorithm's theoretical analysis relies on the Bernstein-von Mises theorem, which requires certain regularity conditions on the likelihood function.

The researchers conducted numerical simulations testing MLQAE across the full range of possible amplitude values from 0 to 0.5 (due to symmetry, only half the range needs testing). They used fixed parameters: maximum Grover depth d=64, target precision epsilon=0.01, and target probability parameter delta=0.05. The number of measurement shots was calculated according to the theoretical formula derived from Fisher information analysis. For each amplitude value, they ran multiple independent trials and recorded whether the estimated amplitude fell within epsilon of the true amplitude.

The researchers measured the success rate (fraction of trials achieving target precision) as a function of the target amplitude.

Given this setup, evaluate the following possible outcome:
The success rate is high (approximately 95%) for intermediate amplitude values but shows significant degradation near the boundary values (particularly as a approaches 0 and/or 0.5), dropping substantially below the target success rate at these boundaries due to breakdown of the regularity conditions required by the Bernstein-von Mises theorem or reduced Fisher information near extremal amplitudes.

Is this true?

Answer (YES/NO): NO